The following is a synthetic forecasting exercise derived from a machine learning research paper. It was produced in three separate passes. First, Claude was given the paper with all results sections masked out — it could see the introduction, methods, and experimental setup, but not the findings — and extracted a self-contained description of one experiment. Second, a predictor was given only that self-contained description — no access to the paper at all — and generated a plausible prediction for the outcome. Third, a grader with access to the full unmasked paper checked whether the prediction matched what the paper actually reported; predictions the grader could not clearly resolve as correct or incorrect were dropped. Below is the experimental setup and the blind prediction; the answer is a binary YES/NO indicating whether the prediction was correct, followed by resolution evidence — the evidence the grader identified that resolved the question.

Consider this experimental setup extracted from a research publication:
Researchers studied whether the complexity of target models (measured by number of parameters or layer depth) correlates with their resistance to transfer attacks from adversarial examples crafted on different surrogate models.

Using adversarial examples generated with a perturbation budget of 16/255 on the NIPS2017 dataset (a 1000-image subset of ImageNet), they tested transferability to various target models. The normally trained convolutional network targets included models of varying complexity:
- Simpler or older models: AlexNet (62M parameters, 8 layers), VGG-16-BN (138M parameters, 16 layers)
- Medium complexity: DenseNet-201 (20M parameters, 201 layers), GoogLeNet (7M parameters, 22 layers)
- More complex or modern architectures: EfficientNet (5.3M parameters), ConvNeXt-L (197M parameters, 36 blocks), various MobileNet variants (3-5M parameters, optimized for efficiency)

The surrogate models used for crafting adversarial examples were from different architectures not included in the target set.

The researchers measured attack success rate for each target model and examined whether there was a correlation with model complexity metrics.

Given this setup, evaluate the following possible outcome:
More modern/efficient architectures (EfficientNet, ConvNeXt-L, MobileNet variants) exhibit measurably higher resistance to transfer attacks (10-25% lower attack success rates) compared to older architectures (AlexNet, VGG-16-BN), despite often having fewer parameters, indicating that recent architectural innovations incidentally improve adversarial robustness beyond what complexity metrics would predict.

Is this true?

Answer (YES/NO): NO